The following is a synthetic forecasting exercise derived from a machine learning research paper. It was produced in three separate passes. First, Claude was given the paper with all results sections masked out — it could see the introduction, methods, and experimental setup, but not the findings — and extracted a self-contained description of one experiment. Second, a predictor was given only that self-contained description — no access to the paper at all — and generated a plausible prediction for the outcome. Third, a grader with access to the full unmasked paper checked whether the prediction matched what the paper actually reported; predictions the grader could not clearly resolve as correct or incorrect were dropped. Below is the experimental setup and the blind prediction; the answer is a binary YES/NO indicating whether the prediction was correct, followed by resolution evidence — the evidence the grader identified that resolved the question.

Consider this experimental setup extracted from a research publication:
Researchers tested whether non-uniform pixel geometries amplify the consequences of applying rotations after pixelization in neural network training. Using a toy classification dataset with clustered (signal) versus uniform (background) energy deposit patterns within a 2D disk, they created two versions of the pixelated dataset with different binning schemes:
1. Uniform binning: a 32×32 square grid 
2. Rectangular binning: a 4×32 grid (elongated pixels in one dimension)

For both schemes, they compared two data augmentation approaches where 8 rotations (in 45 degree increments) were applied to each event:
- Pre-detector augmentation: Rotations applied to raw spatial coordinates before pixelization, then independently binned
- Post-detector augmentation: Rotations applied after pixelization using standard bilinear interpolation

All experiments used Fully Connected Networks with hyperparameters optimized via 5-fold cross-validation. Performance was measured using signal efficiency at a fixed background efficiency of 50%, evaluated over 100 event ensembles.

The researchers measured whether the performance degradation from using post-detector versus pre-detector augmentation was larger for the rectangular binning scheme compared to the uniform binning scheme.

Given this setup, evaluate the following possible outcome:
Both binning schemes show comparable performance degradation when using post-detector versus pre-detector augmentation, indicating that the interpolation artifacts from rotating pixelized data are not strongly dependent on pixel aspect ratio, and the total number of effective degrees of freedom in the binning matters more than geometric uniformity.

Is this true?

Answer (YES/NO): NO